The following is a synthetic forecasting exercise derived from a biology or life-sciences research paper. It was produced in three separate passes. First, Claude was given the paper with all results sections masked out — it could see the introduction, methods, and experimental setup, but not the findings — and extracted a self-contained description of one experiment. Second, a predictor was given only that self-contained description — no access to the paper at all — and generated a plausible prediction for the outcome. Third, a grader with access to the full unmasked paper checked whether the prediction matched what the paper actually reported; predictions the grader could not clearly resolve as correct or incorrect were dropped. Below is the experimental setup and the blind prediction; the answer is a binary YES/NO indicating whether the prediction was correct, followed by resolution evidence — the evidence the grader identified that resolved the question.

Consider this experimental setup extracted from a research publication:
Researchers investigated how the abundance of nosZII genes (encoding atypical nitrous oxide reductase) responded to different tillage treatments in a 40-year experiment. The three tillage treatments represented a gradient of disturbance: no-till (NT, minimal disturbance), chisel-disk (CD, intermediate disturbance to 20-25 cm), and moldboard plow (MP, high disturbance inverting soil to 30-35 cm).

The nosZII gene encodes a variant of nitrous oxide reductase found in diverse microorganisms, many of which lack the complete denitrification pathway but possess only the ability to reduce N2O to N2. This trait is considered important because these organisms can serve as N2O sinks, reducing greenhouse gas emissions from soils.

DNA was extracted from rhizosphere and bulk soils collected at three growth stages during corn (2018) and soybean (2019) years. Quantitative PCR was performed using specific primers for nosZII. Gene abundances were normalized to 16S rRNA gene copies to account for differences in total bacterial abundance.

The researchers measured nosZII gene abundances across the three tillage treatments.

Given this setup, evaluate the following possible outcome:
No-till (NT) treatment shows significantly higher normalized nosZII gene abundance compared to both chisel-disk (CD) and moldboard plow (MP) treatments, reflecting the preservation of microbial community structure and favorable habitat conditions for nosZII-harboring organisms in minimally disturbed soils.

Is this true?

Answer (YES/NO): NO